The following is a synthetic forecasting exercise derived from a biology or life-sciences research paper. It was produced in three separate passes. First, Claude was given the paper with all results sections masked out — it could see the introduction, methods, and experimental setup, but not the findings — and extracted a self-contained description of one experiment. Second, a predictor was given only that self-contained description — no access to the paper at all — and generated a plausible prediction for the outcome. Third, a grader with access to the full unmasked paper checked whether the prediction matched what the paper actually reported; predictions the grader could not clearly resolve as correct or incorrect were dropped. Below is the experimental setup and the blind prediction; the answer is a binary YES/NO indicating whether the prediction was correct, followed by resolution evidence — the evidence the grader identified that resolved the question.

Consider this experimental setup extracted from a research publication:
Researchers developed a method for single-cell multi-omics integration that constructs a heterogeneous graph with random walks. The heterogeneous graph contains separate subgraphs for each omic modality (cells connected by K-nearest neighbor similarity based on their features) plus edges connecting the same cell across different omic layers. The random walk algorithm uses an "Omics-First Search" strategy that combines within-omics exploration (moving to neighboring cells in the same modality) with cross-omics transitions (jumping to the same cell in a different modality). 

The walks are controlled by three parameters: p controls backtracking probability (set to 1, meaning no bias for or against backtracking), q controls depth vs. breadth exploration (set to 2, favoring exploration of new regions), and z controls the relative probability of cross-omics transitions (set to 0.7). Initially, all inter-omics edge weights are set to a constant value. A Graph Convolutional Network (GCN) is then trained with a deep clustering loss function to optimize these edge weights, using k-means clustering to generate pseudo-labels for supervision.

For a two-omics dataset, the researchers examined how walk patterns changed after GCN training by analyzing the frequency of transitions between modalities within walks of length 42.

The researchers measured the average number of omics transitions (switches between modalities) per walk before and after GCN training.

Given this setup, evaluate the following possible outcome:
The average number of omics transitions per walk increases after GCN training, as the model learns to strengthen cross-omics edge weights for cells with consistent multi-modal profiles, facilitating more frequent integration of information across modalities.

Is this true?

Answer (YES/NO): NO